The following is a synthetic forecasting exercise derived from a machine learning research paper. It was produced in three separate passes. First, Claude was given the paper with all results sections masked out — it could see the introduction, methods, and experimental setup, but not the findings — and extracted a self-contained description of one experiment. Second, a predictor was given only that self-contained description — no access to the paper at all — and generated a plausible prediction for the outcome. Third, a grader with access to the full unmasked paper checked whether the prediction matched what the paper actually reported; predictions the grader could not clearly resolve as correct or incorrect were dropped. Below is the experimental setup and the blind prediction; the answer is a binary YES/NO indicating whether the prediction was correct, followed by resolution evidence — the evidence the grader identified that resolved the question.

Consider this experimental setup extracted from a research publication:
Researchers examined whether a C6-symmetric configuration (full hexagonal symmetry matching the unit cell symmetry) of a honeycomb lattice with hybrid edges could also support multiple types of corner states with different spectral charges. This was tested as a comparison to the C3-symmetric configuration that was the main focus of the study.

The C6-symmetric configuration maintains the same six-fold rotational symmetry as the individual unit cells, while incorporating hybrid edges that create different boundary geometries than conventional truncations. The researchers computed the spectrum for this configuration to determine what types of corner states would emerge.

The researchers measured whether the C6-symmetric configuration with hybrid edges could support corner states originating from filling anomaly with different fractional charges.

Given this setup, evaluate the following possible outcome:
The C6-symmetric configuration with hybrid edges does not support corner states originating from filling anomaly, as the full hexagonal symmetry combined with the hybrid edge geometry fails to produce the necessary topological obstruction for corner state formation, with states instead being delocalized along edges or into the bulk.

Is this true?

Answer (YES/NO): NO